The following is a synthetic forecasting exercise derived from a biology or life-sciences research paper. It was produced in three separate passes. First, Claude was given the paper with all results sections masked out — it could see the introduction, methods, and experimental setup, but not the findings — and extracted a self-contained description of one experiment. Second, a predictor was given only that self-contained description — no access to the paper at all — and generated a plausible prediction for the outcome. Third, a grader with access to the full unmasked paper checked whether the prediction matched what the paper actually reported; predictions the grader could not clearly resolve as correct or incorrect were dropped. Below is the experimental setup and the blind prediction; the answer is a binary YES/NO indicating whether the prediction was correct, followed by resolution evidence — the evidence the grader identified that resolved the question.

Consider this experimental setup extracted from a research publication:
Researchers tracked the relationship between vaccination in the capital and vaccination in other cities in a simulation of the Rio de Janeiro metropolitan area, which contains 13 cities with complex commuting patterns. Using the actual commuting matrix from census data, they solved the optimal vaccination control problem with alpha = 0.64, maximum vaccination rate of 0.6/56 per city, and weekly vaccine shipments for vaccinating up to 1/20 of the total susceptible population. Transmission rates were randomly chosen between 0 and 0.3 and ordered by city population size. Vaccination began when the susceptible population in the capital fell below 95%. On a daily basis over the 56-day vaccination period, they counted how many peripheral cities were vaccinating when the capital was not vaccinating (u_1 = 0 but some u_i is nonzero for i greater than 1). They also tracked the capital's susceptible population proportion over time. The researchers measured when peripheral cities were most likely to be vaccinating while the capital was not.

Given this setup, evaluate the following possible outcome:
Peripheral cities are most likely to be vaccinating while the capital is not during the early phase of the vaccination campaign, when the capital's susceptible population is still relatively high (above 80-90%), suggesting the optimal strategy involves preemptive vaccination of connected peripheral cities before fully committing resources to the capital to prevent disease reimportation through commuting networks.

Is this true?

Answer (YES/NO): NO